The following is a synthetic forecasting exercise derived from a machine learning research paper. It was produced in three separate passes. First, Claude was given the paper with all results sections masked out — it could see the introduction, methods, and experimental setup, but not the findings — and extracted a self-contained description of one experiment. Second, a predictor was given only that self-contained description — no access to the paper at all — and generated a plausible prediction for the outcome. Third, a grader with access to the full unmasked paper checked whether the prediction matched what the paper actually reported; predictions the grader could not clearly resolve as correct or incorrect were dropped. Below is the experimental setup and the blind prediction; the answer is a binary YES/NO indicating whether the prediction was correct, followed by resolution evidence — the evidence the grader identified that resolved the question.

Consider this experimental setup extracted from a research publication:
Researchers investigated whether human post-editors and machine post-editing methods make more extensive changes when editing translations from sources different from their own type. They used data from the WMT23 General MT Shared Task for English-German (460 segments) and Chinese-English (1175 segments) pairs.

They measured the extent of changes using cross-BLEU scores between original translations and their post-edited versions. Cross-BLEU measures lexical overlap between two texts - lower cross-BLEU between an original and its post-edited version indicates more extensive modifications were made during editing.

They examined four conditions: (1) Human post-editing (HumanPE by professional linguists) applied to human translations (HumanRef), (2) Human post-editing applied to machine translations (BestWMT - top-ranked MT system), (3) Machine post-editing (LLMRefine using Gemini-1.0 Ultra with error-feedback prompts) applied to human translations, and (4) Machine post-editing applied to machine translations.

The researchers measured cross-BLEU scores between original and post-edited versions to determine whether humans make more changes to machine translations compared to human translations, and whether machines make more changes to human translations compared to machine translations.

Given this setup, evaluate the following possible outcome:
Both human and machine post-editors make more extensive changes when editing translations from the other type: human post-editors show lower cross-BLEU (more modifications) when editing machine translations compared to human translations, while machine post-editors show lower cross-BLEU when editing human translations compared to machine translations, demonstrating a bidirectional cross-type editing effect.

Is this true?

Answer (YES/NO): YES